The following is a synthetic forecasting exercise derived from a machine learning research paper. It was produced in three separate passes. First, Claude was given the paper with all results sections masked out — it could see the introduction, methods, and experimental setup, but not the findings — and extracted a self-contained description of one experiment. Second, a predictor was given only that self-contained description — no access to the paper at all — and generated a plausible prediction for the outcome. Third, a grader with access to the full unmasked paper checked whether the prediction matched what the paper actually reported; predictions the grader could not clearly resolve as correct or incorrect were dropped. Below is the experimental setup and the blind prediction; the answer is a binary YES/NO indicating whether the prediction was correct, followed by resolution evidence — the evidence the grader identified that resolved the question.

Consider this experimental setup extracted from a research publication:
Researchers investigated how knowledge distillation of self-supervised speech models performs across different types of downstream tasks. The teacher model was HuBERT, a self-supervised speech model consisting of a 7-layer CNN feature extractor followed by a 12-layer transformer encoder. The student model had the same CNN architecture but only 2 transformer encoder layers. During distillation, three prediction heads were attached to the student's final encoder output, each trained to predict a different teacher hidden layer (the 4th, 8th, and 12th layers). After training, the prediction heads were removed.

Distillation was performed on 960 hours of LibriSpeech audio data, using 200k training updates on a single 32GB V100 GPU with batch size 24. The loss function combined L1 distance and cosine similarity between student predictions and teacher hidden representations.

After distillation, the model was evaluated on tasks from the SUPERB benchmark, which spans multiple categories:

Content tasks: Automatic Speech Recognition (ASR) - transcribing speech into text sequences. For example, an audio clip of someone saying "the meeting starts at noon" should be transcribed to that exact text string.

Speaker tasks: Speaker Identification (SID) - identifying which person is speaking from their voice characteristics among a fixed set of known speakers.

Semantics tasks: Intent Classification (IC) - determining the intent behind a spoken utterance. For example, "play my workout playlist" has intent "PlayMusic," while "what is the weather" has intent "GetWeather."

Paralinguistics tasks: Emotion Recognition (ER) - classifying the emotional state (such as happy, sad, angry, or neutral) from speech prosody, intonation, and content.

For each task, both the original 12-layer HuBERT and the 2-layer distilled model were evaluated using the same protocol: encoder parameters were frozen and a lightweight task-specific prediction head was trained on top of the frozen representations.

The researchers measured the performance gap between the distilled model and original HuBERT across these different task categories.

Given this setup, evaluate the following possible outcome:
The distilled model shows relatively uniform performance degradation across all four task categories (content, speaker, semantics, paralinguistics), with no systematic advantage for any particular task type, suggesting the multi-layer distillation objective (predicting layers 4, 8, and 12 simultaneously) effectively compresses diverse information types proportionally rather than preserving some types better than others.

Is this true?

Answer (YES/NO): NO